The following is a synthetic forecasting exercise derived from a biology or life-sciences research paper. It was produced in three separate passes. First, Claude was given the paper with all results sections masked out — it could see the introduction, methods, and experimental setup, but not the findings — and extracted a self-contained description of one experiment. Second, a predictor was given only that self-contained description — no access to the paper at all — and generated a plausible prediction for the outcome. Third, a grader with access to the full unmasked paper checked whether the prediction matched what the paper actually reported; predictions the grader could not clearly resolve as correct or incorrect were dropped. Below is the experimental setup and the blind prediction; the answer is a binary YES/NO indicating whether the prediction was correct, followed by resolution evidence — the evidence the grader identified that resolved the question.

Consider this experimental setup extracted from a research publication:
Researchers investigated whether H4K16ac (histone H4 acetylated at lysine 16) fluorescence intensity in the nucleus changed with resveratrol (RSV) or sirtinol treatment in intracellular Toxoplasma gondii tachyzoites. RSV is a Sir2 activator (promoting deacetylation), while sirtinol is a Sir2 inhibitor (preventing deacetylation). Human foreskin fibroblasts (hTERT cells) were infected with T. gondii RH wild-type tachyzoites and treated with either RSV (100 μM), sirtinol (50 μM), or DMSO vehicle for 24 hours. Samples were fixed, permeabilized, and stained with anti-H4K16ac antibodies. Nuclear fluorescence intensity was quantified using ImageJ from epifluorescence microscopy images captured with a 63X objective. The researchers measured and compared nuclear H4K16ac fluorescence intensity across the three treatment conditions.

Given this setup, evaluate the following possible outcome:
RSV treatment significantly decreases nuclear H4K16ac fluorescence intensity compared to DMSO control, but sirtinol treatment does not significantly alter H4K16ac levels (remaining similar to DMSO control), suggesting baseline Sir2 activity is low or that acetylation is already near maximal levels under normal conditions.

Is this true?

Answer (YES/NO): YES